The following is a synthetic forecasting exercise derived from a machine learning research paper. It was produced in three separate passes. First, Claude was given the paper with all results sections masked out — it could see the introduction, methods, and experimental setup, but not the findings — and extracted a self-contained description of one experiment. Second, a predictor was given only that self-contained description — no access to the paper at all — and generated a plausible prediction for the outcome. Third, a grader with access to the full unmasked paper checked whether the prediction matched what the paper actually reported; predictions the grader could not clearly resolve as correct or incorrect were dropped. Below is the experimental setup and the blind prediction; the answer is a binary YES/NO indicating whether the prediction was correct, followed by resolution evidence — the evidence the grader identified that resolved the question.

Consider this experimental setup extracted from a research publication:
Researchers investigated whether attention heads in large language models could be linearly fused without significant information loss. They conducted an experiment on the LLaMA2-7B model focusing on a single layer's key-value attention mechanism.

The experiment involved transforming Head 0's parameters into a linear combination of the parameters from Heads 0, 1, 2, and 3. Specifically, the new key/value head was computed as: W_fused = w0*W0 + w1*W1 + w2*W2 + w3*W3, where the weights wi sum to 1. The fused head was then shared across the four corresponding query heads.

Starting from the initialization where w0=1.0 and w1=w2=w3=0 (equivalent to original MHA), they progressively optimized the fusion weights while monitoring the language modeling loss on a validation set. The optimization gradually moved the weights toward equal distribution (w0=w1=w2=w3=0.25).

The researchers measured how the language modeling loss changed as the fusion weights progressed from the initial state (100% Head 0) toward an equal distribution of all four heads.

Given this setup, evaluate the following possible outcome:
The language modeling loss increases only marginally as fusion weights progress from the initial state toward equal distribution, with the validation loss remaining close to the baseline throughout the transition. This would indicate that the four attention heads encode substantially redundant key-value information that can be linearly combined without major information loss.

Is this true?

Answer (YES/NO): NO